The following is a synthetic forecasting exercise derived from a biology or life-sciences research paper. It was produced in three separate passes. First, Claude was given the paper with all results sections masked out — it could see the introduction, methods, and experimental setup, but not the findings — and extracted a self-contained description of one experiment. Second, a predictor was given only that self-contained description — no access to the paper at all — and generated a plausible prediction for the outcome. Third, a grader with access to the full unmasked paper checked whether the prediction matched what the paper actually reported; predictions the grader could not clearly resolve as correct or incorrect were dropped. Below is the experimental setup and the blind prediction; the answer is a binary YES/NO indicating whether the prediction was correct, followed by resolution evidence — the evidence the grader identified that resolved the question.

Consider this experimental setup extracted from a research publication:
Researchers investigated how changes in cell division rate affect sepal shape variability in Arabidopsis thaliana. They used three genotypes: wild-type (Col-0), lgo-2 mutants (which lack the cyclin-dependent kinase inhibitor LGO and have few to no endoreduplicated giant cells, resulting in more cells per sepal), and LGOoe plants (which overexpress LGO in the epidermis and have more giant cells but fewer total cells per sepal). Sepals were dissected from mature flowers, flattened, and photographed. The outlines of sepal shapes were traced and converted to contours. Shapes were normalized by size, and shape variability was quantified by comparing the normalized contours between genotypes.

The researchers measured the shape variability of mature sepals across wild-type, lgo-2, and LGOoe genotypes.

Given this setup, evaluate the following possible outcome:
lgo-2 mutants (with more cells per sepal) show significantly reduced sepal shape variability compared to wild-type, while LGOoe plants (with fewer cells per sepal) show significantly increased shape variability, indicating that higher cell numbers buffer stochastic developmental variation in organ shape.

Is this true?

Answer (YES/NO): NO